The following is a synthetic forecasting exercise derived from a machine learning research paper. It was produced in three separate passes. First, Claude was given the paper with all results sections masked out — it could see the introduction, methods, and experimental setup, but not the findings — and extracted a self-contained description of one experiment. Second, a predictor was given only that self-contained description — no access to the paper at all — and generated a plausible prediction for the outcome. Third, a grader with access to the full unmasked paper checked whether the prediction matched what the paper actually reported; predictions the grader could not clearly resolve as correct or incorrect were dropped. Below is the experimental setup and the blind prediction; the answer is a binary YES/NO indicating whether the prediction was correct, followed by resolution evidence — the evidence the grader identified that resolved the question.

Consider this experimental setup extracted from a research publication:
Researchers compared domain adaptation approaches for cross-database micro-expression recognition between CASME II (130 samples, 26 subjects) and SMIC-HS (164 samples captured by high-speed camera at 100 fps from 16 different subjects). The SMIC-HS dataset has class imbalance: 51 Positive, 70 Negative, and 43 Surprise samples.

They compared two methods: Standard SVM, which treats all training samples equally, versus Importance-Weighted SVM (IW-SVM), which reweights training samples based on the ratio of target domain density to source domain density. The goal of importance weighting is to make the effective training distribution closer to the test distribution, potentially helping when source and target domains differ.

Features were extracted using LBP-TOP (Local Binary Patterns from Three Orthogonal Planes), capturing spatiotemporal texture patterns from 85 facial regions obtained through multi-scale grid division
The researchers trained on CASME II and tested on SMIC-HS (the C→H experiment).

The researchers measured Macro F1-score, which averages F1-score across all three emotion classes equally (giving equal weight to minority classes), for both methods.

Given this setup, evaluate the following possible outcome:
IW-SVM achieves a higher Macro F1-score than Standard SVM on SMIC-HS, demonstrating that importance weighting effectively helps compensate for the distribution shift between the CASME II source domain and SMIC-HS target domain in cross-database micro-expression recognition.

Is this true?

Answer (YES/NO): NO